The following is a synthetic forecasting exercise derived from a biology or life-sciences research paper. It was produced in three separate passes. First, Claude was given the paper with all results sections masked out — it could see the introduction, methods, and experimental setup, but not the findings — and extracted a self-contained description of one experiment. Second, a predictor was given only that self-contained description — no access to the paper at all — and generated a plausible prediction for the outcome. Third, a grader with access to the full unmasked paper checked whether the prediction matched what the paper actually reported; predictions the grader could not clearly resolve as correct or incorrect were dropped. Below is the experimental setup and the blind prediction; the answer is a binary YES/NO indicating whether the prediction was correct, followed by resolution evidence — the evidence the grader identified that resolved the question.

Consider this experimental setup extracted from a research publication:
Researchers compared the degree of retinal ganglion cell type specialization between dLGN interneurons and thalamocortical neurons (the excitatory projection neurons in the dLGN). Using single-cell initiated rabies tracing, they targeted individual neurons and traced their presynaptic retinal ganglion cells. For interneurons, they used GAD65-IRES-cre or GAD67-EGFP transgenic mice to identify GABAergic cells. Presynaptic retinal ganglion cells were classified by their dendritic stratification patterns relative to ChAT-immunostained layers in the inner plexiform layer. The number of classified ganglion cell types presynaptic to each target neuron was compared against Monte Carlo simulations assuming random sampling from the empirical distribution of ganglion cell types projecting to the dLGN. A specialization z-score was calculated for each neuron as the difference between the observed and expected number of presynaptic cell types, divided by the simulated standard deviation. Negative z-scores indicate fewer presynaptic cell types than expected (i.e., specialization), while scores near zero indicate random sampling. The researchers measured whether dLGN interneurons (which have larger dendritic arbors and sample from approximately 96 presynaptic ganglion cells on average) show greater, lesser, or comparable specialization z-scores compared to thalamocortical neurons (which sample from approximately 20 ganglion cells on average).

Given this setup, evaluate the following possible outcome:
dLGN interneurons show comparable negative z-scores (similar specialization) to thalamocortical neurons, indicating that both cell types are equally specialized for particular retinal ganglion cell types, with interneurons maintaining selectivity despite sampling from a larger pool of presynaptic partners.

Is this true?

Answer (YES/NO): YES